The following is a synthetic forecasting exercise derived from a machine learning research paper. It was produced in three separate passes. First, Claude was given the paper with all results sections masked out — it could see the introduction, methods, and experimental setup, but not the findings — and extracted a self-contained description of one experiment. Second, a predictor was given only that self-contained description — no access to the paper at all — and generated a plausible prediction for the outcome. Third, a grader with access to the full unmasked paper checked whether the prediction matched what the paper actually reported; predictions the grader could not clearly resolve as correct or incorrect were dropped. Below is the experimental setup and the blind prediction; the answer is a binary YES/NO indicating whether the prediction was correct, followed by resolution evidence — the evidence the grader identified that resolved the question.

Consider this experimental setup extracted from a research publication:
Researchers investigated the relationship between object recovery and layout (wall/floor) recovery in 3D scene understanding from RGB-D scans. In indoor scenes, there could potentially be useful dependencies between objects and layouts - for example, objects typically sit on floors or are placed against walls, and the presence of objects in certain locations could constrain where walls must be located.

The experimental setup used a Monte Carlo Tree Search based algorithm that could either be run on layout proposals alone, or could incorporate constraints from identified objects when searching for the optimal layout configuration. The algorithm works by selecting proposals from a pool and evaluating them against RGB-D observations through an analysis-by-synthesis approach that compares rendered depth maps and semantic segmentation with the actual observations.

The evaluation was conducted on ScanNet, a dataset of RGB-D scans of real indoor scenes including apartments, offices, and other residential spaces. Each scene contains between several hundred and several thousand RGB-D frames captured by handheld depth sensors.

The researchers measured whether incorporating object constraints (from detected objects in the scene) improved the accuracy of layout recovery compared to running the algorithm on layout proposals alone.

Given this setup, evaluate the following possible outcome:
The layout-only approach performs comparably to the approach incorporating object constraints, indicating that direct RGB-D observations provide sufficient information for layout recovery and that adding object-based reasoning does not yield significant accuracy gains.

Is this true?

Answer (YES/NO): YES